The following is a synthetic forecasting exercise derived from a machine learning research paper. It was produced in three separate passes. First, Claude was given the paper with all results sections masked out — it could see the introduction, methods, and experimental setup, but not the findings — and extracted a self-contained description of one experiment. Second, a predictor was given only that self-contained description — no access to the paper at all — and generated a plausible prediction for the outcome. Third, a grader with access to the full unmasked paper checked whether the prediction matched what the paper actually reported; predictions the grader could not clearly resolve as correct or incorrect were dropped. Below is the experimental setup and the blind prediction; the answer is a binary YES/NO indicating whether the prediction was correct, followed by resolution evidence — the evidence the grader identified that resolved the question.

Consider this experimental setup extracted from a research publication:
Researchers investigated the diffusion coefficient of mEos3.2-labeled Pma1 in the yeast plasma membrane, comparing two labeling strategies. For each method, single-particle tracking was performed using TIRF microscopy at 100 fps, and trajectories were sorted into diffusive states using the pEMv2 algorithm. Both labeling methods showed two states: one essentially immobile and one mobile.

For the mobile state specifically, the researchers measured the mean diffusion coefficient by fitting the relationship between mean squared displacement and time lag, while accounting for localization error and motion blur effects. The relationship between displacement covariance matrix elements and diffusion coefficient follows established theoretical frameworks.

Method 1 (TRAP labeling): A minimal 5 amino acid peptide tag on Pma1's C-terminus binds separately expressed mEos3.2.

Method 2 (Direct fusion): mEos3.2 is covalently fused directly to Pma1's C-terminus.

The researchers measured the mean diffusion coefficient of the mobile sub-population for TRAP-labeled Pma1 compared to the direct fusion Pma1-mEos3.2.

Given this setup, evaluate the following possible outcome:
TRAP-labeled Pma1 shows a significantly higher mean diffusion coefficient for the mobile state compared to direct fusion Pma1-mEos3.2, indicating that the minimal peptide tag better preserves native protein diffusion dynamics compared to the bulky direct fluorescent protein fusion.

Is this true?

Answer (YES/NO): YES